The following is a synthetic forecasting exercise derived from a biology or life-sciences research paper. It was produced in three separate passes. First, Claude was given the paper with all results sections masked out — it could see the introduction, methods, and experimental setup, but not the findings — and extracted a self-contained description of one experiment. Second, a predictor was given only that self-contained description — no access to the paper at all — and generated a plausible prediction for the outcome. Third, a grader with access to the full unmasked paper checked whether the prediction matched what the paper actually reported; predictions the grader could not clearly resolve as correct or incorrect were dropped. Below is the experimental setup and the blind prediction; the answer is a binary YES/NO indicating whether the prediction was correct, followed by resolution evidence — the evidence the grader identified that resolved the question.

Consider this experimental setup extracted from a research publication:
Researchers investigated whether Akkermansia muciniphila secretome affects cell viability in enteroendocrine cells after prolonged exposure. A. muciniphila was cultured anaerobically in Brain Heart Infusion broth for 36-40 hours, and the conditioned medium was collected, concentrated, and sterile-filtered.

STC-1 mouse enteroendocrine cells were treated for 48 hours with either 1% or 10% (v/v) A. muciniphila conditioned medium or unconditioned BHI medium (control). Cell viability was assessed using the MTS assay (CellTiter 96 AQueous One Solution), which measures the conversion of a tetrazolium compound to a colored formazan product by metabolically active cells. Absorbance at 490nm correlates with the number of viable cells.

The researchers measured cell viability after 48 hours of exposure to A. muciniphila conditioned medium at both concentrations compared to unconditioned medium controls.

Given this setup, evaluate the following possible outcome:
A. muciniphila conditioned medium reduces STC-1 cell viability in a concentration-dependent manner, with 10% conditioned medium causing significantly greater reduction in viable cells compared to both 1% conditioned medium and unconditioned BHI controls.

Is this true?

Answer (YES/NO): NO